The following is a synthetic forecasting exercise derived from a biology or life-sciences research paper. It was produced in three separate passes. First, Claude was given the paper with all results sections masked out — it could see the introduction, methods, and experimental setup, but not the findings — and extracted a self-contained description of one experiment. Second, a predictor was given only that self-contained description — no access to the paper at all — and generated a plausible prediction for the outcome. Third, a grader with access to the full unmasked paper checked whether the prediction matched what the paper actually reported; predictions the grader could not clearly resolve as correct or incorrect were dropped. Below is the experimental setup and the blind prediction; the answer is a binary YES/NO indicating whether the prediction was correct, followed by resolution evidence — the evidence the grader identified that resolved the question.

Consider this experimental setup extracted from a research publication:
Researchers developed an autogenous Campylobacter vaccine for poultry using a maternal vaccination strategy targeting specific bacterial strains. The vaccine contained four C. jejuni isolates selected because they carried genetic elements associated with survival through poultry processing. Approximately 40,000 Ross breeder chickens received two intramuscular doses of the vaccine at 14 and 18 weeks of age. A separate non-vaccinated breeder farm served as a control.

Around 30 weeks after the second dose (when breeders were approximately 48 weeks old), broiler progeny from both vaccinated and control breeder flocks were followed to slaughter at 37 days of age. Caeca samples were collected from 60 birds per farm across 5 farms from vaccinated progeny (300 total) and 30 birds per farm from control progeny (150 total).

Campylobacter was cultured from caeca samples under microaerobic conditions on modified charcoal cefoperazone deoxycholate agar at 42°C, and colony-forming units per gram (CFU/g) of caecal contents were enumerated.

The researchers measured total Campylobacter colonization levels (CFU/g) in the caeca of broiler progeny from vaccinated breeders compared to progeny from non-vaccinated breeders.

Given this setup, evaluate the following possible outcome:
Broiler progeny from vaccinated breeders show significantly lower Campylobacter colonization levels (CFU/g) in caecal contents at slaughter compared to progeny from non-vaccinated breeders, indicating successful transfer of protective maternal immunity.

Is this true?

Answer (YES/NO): NO